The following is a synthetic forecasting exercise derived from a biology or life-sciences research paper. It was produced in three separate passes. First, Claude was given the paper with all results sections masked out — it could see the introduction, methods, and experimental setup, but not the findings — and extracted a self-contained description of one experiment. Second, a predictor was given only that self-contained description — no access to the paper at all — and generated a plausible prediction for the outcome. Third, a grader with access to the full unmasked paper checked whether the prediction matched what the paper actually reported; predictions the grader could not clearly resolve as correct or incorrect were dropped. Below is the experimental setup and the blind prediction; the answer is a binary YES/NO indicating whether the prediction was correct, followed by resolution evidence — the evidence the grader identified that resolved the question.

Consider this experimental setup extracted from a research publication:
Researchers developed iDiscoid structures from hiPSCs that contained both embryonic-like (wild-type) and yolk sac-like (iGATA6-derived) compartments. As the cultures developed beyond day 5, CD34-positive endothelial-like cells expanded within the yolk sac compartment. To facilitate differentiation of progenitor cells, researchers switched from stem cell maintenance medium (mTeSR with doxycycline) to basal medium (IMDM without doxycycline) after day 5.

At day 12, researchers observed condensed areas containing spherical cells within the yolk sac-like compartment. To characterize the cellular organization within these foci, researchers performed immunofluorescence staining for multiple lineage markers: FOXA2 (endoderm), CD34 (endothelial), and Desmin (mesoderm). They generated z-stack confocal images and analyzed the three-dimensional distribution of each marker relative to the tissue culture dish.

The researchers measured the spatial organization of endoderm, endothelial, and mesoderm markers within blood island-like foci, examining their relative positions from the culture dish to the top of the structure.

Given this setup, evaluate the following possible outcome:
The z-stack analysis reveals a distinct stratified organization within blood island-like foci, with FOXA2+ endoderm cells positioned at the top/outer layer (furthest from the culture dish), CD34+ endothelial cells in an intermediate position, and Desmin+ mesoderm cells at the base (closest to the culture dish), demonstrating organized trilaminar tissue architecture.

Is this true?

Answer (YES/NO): YES